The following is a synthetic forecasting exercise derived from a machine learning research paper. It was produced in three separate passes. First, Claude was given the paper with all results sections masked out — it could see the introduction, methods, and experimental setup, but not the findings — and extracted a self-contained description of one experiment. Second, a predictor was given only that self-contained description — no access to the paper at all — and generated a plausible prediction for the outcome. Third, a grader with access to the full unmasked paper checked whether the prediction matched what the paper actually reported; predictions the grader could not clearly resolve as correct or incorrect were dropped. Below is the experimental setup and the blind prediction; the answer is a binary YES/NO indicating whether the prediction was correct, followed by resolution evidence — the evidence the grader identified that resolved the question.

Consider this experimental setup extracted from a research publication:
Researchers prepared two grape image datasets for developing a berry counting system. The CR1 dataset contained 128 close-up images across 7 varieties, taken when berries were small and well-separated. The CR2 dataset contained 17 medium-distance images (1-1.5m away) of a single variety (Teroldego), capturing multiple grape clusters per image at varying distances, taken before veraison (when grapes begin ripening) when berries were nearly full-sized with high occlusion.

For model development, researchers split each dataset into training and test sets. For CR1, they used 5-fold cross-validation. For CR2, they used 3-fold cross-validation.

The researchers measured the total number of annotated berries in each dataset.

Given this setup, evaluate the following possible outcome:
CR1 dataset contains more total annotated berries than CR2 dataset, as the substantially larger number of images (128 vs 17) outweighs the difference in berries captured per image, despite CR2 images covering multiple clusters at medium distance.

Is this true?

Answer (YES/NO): NO